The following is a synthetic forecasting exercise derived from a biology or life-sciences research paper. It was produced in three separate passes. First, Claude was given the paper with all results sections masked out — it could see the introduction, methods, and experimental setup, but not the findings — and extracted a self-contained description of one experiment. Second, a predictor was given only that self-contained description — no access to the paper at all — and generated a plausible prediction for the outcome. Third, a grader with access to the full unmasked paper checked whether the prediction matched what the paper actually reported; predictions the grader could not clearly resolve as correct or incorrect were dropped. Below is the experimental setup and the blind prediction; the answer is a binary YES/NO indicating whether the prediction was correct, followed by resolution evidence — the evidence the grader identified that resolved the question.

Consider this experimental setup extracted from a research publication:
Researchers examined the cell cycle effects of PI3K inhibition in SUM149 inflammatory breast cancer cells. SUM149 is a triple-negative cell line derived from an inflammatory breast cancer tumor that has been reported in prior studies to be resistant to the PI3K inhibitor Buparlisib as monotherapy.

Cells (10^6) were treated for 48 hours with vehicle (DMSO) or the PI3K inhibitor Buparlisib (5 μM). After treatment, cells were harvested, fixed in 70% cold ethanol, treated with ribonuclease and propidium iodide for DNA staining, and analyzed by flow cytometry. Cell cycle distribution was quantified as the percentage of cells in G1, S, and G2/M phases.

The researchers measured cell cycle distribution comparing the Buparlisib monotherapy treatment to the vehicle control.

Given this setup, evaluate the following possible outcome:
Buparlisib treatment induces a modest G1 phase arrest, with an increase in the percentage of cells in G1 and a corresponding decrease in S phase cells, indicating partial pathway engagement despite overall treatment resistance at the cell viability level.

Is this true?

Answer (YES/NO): NO